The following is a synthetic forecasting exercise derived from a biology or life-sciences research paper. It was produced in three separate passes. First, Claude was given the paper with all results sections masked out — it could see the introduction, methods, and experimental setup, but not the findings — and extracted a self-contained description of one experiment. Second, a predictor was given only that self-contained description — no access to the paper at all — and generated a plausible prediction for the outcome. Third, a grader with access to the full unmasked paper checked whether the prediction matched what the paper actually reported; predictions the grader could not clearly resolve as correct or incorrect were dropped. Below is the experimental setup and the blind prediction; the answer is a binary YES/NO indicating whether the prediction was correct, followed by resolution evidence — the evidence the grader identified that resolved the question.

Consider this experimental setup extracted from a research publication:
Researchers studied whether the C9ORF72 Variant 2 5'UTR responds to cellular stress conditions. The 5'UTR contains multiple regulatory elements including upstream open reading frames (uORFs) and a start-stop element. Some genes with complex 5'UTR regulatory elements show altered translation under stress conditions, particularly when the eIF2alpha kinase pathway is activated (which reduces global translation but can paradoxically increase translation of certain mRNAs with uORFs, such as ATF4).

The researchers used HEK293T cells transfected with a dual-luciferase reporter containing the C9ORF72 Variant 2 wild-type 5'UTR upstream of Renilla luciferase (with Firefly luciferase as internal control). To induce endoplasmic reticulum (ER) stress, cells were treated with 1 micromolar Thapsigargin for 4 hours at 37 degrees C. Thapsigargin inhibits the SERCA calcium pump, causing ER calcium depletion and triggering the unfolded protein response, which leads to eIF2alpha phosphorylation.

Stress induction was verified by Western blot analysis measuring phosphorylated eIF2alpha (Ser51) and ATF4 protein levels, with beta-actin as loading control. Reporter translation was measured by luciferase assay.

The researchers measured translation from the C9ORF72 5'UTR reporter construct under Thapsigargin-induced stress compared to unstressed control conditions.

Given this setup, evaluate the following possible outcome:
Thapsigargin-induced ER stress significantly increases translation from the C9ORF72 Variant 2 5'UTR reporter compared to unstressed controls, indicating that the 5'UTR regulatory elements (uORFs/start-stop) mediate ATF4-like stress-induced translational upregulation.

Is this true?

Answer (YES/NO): NO